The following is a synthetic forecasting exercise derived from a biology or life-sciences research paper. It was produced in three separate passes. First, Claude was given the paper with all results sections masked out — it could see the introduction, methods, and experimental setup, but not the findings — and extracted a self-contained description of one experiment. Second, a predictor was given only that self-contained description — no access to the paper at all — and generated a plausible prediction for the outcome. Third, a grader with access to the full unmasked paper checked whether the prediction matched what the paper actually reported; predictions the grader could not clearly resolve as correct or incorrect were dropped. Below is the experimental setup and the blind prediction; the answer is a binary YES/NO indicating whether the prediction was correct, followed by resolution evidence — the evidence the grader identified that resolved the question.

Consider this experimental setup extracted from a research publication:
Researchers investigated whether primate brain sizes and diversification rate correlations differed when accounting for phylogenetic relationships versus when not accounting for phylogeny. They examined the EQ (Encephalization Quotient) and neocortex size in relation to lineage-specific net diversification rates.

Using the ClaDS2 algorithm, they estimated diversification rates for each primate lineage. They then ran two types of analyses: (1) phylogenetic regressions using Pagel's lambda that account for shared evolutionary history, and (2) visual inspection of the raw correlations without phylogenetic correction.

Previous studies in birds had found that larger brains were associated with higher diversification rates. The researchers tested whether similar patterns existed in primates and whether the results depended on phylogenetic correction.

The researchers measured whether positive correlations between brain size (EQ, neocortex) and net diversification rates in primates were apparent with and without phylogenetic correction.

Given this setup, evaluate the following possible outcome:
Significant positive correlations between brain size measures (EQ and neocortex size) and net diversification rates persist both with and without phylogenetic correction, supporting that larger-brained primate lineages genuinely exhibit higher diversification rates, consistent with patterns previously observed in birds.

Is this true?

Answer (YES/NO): NO